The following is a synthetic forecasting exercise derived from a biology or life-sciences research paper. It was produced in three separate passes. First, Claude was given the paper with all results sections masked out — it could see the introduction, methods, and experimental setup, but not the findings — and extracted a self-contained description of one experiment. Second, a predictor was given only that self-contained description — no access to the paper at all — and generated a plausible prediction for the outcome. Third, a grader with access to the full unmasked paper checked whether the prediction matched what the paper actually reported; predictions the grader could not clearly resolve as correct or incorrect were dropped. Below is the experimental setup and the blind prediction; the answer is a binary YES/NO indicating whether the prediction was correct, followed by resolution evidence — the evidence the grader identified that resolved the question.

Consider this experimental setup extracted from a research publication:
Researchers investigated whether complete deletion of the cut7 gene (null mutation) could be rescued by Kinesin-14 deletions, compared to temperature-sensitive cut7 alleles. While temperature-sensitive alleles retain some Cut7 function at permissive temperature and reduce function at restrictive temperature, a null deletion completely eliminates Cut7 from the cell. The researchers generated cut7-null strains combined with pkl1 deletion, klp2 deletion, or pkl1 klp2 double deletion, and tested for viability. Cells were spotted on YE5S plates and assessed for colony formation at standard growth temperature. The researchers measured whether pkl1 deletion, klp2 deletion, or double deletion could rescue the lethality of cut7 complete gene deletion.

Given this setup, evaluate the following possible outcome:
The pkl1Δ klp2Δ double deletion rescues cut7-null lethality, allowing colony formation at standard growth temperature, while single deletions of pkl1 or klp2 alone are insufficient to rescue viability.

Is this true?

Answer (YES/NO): NO